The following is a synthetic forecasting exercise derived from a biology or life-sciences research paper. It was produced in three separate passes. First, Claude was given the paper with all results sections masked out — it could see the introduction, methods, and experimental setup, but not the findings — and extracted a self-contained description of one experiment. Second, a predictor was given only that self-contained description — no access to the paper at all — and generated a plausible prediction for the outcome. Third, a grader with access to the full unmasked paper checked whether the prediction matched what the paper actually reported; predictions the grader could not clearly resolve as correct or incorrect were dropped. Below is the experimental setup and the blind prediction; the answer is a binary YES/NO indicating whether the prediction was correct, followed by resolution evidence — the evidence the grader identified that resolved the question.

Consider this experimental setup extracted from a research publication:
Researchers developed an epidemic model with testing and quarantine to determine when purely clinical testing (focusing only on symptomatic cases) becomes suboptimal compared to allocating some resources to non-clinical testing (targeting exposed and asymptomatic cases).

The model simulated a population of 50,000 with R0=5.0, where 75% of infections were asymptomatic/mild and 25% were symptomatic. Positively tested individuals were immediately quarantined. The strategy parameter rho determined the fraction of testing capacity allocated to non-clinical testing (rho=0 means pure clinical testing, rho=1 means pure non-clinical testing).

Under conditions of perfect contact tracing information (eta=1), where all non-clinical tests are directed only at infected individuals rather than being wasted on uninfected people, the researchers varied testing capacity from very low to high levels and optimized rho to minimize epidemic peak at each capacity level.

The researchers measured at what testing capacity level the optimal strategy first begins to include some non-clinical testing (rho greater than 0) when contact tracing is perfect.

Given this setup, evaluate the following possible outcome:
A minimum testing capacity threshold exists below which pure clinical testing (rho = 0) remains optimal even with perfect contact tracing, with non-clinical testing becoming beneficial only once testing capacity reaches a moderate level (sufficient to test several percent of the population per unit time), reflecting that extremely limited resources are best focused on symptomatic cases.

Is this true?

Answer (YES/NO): NO